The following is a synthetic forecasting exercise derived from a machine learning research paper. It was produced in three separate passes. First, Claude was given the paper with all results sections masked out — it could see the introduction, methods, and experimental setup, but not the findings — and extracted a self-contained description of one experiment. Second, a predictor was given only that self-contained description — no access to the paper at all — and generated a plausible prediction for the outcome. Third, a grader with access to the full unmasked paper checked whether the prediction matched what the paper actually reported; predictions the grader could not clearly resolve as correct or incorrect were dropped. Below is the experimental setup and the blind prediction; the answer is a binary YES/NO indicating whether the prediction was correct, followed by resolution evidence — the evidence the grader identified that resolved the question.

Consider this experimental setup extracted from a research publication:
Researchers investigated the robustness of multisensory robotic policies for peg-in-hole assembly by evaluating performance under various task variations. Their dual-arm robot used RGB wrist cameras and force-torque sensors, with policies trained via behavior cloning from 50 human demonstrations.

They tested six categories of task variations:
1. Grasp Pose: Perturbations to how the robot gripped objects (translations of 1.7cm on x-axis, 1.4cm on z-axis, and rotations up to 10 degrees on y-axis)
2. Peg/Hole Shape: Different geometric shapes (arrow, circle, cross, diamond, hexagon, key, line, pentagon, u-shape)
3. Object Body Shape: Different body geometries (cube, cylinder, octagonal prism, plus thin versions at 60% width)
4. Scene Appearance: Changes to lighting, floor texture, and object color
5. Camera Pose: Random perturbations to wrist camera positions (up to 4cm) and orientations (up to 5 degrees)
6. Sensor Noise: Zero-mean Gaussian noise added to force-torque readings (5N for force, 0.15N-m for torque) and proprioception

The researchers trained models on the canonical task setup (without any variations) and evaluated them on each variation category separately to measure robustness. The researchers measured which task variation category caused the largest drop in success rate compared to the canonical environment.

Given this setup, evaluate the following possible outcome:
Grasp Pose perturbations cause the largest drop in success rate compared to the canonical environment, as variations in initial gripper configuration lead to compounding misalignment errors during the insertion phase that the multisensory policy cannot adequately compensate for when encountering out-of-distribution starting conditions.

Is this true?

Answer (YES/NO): YES